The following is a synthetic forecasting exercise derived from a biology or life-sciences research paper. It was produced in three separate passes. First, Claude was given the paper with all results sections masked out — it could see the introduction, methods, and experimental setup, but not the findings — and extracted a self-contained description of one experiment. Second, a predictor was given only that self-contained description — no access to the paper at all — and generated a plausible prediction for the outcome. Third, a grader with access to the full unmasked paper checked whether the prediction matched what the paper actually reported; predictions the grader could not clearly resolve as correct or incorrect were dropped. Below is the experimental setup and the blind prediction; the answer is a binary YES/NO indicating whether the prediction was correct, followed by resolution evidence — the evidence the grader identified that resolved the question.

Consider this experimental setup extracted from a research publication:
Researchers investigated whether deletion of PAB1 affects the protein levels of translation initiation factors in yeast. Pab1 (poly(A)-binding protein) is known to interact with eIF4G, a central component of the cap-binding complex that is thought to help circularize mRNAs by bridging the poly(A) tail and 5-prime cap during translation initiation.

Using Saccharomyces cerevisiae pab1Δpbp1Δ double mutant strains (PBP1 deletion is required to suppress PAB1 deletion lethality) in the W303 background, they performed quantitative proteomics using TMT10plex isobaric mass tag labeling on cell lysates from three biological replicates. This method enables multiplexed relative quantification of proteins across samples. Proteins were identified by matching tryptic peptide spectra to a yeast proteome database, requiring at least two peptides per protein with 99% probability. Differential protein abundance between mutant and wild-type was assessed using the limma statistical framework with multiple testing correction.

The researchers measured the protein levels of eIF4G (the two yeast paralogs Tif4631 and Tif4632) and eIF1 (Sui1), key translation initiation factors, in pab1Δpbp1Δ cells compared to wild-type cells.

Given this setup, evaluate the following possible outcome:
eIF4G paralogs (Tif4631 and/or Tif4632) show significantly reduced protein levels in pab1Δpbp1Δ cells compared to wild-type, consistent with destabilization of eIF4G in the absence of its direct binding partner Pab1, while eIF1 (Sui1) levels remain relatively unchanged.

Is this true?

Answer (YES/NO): NO